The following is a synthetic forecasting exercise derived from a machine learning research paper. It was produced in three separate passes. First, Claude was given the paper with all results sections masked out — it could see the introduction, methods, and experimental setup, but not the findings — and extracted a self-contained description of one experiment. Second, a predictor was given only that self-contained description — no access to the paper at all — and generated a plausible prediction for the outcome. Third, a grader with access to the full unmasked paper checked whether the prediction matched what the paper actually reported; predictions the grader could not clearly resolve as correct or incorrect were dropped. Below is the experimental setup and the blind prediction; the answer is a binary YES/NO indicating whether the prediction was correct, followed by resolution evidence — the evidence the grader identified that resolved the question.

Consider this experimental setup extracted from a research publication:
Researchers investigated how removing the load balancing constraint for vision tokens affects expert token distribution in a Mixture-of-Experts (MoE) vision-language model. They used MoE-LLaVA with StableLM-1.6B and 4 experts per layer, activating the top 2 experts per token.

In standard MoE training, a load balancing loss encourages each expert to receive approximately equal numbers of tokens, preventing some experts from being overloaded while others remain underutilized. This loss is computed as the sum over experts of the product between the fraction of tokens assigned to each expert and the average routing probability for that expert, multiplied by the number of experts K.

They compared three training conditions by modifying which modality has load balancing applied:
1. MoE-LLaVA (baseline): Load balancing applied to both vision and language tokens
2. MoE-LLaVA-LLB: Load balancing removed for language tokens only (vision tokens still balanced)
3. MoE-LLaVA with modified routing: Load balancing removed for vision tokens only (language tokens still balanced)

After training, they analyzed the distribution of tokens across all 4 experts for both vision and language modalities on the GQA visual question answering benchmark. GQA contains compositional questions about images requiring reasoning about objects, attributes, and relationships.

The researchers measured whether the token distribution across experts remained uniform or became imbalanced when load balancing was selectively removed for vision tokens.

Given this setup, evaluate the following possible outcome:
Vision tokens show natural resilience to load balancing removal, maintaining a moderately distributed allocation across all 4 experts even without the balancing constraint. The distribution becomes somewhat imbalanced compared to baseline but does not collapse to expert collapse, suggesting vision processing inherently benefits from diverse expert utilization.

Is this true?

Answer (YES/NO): NO